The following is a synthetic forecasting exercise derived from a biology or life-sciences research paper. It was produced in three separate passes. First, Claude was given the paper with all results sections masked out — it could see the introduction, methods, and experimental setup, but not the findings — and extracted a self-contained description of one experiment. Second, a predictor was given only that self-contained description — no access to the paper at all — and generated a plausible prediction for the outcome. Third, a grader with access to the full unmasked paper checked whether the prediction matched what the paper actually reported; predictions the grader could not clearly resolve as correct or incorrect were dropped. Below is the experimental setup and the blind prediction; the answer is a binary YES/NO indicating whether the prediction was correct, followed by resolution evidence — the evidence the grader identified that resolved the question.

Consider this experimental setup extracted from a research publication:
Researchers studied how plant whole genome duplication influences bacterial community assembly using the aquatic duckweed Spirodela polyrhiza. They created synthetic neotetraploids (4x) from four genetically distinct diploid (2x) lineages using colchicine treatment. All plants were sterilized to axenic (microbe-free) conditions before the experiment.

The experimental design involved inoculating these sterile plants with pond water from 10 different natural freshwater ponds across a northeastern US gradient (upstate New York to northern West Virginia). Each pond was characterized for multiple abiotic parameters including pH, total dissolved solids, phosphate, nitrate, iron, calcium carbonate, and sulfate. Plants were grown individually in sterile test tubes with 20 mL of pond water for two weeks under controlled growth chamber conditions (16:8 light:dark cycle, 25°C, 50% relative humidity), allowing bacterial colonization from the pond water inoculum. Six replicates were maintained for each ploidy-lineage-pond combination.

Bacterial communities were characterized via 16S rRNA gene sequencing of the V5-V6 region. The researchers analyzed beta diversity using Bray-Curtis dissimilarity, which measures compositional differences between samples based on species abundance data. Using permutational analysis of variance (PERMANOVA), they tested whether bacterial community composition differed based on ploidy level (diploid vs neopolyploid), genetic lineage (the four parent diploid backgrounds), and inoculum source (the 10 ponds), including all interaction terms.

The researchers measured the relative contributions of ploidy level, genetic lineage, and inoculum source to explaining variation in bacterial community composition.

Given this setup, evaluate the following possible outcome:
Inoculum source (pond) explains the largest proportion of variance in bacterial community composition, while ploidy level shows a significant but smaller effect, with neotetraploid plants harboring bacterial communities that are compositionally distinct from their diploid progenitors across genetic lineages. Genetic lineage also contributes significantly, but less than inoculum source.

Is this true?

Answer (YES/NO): NO